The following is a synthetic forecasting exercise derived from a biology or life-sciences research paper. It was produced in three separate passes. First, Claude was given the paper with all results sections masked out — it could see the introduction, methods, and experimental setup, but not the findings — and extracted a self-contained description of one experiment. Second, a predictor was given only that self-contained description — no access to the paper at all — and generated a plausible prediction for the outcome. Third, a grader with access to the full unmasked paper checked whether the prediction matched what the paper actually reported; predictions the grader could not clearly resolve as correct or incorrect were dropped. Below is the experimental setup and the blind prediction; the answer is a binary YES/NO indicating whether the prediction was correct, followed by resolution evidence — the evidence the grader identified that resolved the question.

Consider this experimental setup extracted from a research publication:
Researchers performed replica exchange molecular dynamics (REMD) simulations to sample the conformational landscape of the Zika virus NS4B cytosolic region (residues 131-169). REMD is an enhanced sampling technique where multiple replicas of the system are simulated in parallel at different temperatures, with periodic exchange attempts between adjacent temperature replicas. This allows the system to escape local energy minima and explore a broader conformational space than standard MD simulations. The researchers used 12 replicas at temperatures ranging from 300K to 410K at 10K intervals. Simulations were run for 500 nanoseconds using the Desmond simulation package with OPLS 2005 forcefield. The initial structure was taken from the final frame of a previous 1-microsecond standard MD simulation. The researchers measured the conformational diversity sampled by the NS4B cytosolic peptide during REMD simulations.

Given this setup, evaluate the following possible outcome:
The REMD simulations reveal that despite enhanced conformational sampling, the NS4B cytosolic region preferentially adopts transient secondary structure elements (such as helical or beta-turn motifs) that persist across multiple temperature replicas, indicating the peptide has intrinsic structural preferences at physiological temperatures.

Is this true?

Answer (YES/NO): NO